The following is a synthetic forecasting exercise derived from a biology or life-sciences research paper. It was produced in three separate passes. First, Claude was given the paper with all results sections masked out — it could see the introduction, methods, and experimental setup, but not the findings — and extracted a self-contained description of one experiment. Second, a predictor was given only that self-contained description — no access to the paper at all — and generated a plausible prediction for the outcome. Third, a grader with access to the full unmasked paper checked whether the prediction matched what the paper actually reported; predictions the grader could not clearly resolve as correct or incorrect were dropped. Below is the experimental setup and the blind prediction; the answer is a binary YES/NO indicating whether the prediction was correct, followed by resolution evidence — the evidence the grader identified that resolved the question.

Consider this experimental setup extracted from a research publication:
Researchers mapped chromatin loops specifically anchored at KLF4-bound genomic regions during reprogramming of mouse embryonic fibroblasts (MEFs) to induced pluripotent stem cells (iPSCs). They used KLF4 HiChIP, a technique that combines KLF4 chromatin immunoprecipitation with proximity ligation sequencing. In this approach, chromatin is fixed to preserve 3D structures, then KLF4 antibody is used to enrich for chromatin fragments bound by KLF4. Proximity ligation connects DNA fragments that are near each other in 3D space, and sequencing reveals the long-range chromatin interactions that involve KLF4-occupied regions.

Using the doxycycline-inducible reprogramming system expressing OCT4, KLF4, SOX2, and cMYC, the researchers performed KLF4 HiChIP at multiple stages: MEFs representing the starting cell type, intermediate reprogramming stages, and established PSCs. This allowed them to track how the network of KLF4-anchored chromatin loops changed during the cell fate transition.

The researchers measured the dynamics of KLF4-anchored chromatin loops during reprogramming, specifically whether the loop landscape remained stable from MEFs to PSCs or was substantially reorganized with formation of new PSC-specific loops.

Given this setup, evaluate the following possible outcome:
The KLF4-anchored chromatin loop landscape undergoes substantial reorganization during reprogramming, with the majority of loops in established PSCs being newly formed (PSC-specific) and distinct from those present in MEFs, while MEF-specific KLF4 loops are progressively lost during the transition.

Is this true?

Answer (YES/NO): YES